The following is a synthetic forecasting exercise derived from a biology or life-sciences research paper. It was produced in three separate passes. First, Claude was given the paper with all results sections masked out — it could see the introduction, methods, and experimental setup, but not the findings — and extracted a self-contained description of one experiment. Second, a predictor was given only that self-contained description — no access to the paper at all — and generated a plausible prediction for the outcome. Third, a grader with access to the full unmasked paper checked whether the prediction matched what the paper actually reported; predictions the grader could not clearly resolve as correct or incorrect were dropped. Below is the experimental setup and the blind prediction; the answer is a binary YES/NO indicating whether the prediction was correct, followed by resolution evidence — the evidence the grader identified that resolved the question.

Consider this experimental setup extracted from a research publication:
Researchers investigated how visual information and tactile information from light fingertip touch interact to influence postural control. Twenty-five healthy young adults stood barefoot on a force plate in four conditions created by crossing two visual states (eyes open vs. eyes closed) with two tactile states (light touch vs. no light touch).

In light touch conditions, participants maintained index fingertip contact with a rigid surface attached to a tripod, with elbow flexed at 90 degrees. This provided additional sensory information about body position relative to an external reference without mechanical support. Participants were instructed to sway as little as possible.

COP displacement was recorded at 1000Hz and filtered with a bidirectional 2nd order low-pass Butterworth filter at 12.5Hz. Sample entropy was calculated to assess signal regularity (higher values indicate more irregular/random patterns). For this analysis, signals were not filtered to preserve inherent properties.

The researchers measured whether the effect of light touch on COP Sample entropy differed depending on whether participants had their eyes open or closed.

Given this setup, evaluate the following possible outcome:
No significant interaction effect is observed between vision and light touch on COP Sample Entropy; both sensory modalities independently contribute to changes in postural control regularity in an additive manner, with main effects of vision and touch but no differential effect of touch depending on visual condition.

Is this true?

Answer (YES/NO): NO